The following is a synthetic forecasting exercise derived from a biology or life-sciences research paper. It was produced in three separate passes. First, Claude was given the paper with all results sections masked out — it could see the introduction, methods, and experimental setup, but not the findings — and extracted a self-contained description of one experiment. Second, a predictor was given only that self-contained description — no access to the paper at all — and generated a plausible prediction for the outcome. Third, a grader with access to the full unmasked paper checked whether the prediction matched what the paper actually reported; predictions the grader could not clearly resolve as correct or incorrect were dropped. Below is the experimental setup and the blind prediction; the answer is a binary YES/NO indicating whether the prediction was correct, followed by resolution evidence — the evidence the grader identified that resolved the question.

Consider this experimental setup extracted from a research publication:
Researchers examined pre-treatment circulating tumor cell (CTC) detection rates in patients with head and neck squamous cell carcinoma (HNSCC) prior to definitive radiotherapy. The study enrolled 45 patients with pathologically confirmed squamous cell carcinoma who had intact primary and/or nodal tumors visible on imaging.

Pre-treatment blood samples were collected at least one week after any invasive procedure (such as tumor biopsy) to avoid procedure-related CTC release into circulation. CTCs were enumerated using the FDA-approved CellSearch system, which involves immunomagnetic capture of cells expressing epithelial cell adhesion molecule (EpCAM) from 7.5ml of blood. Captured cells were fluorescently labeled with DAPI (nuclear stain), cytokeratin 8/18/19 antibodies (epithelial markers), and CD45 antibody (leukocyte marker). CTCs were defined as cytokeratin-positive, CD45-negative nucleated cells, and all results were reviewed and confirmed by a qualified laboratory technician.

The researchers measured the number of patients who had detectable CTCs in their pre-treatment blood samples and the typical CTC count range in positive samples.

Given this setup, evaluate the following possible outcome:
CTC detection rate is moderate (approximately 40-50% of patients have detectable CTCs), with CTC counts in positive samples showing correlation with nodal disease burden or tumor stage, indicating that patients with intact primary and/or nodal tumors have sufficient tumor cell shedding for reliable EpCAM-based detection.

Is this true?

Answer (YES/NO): NO